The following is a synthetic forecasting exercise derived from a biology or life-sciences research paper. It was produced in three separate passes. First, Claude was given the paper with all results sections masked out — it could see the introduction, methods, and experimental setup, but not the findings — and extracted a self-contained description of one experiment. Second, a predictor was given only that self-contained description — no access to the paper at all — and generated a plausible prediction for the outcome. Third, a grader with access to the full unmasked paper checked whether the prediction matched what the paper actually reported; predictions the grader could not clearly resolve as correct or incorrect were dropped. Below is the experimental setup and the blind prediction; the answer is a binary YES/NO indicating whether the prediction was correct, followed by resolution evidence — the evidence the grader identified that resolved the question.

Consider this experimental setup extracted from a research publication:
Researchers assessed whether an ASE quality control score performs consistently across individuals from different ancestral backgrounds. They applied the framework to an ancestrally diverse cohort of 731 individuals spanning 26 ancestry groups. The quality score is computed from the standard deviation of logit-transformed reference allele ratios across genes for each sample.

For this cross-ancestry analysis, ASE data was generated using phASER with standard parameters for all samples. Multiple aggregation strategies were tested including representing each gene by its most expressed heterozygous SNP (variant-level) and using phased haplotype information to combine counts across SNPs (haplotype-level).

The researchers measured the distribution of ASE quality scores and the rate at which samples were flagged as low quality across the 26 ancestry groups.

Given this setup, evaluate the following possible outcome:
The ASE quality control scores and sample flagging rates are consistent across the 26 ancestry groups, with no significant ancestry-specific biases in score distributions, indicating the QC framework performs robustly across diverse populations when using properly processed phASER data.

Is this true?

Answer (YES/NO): YES